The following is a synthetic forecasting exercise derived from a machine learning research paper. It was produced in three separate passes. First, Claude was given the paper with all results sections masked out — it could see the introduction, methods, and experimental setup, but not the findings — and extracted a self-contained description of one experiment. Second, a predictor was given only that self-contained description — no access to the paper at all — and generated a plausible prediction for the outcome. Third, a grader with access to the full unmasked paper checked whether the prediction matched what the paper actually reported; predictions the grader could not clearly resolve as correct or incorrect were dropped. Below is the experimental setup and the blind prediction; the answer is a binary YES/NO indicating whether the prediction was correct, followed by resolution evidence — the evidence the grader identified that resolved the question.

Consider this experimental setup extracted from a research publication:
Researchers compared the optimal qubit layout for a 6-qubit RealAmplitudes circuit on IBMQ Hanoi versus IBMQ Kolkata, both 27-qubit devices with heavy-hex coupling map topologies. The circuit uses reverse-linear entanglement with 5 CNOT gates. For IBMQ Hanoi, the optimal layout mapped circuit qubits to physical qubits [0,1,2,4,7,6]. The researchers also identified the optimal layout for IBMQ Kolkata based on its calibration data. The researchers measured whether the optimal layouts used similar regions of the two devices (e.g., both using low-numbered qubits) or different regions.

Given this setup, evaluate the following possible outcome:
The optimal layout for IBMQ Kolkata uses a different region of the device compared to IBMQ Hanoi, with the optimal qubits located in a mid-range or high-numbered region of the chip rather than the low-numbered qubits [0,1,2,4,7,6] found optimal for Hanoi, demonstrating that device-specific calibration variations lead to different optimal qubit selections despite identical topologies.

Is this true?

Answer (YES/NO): YES